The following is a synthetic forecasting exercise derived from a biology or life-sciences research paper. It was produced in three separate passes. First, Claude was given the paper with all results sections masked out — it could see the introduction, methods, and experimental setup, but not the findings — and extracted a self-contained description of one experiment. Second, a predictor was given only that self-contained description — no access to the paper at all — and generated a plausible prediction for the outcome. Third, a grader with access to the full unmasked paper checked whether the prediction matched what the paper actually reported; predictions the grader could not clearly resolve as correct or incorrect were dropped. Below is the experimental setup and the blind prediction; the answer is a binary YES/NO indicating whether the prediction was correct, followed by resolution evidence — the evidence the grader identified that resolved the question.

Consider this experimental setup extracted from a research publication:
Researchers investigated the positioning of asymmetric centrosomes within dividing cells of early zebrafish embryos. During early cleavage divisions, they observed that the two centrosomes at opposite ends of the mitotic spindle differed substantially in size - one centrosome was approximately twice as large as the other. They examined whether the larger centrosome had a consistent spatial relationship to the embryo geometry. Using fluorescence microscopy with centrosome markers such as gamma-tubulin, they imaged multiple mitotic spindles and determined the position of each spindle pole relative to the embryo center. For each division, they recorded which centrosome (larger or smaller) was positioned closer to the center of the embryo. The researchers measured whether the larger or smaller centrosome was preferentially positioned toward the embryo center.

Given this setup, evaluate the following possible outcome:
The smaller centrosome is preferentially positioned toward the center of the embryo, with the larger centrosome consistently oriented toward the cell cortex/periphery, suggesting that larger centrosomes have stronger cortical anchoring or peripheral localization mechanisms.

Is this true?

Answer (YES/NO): NO